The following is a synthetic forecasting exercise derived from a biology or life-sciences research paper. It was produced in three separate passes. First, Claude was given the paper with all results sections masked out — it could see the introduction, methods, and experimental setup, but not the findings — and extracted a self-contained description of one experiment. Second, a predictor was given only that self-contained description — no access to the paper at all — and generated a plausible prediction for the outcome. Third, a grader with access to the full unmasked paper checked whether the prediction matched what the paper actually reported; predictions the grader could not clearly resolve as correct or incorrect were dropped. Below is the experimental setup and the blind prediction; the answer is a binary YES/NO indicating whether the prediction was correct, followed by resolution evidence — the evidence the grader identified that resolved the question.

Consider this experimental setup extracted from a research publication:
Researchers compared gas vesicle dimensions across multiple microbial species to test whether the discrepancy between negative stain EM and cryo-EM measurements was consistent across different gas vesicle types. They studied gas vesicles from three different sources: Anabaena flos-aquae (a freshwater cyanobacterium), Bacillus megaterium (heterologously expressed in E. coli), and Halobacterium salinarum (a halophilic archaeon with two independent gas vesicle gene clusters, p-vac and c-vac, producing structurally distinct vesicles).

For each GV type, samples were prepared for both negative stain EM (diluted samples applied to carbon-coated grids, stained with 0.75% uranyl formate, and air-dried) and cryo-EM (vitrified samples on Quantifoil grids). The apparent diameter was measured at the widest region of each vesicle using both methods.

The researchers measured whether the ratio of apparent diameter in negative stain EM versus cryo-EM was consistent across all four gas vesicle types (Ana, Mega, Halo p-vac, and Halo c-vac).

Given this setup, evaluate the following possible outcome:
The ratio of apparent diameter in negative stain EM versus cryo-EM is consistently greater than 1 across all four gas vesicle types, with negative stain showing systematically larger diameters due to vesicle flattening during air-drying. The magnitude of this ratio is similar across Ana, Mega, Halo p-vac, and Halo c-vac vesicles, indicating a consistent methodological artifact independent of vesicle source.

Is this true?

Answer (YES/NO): NO